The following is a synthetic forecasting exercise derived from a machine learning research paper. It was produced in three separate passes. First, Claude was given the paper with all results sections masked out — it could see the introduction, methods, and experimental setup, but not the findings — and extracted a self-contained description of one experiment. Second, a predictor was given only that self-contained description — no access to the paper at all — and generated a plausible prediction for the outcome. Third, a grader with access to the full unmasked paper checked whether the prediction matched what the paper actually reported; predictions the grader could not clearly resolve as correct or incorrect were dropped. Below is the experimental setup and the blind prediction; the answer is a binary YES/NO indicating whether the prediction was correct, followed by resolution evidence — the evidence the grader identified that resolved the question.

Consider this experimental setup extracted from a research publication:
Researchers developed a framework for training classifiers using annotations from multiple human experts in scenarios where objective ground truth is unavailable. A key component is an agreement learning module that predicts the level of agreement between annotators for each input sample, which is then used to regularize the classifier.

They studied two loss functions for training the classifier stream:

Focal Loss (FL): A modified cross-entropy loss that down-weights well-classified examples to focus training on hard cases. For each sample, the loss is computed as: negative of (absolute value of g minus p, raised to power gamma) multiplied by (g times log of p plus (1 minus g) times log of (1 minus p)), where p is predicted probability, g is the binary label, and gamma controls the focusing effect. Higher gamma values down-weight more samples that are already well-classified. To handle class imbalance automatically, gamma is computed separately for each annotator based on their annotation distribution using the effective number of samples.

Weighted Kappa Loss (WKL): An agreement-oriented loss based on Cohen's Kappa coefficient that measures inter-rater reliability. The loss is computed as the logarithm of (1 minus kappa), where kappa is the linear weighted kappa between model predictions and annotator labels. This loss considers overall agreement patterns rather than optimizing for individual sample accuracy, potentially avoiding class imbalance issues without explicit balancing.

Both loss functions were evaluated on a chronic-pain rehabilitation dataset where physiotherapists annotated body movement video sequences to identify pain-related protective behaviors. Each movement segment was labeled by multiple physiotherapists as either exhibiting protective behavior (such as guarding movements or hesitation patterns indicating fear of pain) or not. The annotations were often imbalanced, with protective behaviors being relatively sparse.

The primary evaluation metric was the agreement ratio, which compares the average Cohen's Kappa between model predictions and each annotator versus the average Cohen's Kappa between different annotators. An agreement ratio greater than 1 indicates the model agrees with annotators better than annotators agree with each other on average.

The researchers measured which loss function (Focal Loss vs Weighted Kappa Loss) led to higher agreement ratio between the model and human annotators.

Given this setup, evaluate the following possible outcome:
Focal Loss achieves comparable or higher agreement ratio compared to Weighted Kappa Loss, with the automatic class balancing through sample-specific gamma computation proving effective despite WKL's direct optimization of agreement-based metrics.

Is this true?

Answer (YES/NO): NO